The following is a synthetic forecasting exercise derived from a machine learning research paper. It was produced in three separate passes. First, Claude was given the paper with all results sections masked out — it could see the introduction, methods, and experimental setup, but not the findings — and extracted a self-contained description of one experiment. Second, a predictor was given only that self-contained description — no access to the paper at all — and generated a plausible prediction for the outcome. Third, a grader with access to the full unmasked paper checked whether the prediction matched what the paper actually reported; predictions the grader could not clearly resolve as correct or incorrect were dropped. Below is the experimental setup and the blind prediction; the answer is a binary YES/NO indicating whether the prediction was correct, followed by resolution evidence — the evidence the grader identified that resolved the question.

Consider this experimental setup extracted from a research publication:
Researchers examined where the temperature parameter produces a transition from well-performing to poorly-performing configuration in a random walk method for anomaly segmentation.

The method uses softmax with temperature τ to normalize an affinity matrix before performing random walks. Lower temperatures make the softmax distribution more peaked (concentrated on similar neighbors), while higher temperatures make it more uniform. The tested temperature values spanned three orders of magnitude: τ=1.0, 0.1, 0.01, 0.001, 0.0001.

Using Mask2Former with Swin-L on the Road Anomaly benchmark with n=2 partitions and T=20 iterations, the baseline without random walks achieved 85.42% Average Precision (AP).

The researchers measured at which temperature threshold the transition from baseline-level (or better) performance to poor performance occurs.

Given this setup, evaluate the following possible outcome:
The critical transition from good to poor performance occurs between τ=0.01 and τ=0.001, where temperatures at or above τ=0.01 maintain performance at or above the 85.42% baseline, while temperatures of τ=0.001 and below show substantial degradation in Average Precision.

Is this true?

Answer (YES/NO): NO